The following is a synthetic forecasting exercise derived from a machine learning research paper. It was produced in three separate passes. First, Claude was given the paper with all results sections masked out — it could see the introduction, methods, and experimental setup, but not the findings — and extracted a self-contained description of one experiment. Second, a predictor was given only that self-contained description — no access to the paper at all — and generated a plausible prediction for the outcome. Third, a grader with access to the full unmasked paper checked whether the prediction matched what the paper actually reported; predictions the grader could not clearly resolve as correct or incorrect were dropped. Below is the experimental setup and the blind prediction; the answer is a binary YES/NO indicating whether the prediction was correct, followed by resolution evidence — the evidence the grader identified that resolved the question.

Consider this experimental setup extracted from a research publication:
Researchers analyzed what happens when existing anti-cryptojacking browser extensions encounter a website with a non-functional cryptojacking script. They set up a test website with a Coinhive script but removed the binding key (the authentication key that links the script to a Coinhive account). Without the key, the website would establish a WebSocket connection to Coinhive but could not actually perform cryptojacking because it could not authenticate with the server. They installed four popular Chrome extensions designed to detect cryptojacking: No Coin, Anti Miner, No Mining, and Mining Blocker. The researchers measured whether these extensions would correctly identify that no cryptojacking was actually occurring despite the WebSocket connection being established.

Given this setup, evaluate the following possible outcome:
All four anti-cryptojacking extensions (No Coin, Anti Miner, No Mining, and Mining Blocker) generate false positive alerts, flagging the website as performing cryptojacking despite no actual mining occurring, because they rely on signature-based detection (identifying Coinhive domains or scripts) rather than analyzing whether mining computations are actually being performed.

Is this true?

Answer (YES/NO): YES